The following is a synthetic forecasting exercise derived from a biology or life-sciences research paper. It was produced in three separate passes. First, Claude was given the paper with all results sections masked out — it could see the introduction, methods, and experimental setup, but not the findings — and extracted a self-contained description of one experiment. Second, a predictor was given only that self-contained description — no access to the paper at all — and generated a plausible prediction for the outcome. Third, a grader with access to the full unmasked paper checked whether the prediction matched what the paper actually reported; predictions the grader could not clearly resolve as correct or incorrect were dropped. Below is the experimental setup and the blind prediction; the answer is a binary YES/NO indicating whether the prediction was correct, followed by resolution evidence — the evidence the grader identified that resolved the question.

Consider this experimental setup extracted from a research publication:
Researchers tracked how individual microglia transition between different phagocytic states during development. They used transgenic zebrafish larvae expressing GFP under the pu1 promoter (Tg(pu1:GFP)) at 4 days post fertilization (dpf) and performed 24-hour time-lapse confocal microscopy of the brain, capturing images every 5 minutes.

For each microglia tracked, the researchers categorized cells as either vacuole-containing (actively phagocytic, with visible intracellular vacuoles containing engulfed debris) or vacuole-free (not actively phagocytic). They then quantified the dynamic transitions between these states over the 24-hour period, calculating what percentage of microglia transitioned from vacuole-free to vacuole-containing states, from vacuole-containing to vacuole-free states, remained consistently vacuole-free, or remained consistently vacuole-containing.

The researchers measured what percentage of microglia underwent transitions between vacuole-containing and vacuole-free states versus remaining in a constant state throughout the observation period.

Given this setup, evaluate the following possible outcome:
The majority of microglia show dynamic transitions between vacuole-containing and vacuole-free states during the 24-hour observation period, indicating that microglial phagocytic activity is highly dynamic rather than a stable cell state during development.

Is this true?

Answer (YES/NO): NO